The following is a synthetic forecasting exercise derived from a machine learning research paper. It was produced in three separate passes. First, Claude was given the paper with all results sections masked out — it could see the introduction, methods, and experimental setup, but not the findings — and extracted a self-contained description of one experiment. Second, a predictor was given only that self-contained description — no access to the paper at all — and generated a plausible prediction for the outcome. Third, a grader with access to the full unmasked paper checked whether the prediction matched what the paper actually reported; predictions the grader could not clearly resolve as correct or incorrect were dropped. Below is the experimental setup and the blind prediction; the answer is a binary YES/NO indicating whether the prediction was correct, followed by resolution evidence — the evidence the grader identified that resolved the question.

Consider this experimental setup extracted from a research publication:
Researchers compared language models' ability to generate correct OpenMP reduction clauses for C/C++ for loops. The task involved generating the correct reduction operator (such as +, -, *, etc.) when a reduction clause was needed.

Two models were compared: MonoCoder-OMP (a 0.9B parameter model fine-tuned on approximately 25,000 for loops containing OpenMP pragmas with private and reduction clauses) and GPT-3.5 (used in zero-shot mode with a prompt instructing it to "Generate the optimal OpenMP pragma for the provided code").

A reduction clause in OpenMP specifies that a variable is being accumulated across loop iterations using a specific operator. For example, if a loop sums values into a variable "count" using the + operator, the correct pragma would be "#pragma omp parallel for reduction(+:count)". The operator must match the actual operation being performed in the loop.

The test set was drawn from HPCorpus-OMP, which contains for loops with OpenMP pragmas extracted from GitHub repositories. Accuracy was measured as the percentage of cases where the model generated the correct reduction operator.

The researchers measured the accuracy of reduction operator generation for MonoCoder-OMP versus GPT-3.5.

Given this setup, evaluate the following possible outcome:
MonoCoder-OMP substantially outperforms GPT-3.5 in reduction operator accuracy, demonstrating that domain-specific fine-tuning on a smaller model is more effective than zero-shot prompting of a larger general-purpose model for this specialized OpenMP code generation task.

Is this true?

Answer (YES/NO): NO